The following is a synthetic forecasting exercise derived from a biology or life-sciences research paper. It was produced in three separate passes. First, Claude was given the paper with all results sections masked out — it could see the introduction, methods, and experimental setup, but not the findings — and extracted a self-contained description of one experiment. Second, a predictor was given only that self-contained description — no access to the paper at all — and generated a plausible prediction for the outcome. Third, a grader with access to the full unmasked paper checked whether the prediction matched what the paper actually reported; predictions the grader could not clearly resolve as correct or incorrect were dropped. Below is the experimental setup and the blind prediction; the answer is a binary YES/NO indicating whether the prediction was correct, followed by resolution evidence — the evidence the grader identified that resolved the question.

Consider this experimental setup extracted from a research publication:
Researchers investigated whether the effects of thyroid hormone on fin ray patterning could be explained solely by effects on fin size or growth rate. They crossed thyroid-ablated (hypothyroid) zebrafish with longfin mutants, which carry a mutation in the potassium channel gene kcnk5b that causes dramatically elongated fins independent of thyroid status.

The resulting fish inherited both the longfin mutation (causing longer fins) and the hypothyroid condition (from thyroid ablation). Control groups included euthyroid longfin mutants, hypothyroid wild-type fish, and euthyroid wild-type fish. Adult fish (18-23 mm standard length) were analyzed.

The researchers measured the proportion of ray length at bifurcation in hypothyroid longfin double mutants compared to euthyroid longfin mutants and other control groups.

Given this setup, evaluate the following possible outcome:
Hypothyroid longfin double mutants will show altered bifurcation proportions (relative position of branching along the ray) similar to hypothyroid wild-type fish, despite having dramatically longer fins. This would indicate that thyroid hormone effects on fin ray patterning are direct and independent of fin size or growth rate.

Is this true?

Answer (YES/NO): YES